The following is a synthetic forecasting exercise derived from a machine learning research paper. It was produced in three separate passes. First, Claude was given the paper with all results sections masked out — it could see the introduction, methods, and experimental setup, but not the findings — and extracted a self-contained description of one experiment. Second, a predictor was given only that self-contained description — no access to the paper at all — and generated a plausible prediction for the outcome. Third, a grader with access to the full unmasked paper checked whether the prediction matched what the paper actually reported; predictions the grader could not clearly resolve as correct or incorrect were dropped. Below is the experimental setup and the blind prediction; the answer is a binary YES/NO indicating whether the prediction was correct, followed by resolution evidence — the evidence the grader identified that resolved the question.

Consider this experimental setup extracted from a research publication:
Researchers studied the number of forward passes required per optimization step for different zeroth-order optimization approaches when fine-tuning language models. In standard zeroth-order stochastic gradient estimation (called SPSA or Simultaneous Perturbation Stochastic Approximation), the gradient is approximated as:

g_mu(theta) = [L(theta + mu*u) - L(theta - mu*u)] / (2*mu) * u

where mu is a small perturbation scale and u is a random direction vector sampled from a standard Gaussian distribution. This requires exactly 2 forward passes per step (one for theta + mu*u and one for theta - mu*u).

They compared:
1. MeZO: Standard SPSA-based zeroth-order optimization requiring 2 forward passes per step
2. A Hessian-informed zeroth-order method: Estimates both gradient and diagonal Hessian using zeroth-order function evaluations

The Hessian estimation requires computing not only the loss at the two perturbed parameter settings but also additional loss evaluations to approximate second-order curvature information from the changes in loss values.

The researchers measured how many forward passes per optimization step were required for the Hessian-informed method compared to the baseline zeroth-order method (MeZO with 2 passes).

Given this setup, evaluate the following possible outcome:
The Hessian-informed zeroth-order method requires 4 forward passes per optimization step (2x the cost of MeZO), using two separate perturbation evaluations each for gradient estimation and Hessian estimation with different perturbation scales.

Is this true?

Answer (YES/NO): NO